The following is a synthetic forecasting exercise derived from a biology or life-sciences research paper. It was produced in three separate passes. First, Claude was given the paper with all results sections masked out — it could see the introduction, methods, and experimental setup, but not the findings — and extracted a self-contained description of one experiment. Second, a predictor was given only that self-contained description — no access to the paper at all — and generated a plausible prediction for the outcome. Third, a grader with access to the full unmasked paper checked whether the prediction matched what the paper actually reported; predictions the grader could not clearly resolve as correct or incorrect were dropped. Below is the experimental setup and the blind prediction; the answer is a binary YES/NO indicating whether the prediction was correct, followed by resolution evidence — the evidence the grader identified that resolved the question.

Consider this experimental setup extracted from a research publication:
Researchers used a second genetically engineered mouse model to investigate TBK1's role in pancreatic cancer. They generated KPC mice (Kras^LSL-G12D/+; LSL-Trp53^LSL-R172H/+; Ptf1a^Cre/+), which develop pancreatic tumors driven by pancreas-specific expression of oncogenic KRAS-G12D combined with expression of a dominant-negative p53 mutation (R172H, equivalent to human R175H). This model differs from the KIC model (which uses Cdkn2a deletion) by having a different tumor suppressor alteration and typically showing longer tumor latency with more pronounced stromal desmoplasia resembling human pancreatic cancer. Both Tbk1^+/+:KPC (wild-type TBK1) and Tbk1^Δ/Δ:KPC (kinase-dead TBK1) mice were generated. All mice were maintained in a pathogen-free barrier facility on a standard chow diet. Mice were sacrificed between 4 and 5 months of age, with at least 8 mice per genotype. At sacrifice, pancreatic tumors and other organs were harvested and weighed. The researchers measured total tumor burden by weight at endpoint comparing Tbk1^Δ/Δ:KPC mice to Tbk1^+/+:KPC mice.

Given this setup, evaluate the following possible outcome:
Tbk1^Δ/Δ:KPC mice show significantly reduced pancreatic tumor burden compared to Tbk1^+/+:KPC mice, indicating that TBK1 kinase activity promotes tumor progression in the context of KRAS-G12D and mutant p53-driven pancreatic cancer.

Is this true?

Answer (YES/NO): YES